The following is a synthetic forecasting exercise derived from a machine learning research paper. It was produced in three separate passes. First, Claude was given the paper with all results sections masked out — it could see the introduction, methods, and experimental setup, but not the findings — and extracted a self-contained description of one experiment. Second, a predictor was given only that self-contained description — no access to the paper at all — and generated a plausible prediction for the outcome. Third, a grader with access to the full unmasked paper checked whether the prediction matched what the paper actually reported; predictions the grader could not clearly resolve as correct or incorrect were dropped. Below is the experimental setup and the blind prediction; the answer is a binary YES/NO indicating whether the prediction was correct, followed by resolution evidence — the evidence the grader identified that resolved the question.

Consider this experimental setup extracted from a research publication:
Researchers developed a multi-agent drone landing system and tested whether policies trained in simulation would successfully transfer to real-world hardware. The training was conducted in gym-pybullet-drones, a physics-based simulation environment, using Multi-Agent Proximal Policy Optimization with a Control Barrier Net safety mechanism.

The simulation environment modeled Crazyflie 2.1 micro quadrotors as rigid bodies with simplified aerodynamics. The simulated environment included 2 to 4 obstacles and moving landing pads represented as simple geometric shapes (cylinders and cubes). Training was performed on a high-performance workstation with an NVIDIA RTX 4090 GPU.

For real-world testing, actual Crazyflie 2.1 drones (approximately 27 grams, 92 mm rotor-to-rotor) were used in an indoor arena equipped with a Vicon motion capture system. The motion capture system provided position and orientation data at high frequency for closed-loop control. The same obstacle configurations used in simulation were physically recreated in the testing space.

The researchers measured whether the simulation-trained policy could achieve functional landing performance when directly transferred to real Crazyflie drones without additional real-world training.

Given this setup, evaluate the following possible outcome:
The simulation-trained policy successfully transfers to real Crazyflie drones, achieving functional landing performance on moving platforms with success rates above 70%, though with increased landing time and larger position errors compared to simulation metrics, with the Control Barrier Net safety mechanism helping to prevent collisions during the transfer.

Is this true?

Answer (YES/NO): NO